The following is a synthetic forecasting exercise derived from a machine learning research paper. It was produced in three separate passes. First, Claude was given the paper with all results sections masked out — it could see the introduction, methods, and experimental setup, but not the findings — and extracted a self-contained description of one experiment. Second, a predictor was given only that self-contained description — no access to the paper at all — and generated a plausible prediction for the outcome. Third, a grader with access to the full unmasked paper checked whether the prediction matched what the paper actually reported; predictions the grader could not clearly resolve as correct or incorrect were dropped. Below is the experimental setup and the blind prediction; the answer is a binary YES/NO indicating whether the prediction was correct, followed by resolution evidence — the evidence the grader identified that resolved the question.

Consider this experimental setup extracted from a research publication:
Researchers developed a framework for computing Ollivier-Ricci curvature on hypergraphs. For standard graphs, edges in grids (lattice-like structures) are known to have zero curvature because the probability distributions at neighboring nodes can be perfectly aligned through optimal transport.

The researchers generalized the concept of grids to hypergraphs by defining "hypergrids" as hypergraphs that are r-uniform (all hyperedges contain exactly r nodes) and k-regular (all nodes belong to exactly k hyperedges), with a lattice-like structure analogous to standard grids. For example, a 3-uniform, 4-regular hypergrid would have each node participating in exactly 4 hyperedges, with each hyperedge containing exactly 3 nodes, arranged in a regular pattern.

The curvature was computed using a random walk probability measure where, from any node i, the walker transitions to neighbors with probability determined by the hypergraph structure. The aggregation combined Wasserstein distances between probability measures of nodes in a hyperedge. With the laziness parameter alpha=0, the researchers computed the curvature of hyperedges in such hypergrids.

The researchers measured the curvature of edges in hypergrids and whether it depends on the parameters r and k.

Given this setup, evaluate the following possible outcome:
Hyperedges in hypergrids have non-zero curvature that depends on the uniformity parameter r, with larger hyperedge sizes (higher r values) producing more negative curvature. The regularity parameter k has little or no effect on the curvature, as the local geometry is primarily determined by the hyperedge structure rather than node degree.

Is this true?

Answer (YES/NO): NO